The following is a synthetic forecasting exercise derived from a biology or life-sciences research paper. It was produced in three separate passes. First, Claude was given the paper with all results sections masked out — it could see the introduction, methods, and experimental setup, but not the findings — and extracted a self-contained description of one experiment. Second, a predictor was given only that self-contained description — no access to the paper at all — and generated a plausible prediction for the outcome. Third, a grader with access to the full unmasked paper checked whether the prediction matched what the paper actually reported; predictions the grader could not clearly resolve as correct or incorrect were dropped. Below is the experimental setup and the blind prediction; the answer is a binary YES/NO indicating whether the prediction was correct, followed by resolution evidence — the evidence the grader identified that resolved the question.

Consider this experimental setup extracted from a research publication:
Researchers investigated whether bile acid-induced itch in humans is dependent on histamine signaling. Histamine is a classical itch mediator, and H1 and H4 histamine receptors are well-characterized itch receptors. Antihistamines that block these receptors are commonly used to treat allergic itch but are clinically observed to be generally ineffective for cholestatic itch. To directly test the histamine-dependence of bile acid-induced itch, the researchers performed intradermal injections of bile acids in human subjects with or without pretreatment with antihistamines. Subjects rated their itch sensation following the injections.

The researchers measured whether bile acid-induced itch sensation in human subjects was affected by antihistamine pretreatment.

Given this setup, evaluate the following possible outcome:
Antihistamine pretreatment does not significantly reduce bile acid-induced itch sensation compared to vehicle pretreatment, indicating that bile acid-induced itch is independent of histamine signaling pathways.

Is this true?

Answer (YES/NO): YES